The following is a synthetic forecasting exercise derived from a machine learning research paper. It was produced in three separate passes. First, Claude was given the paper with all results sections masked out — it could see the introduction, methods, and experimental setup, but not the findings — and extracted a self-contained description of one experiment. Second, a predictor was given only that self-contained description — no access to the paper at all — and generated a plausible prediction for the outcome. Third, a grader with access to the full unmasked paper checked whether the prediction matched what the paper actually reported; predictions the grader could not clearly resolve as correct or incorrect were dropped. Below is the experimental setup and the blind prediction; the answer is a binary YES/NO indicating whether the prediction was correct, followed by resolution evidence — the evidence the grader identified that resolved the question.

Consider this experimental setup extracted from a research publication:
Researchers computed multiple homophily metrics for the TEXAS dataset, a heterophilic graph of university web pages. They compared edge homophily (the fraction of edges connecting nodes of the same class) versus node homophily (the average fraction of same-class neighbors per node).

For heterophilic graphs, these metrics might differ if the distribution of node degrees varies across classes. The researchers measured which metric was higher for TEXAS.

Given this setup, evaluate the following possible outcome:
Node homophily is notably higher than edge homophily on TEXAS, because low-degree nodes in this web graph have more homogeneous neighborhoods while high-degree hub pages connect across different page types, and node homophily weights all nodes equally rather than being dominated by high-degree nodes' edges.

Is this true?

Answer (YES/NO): NO